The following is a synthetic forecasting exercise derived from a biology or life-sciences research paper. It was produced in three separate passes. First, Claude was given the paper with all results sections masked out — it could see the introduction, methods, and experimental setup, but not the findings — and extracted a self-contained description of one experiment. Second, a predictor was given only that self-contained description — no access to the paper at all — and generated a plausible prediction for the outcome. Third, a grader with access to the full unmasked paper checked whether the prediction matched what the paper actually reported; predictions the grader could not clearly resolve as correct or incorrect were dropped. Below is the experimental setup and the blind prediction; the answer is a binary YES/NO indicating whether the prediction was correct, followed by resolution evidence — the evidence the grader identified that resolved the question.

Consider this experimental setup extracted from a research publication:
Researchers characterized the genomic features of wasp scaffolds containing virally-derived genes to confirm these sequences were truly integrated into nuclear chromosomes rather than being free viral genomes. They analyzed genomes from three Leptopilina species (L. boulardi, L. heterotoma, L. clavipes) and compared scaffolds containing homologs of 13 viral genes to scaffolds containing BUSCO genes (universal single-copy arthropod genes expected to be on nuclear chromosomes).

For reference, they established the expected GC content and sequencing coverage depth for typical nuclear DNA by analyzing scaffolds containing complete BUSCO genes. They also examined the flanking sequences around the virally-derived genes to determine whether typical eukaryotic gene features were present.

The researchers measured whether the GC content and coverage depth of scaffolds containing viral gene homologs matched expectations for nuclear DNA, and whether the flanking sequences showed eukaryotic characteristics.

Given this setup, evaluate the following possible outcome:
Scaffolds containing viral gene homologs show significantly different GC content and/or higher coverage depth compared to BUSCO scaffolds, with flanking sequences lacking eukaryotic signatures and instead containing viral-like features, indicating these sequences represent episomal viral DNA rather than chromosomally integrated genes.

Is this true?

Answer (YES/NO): NO